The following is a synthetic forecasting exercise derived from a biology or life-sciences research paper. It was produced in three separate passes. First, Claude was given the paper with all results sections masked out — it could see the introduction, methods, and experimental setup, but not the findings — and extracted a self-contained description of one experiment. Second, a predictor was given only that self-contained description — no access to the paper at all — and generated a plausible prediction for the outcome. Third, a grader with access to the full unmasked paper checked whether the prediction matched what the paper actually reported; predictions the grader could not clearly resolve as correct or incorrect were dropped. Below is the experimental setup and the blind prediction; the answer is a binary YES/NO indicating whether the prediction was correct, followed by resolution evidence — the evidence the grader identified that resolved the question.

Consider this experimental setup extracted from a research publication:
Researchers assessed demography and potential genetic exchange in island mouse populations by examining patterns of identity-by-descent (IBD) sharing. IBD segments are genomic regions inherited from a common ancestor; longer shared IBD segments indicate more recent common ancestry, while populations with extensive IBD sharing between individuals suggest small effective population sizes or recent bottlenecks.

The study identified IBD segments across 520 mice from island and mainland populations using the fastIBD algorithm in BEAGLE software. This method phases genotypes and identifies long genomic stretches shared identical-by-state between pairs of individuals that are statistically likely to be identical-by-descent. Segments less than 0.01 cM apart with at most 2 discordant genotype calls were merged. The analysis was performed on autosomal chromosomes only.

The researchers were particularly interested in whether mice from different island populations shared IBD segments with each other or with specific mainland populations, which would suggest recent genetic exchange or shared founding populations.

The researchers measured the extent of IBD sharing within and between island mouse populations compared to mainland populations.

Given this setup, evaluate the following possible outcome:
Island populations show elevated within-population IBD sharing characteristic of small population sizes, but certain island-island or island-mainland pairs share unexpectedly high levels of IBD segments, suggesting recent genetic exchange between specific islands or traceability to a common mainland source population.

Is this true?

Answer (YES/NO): YES